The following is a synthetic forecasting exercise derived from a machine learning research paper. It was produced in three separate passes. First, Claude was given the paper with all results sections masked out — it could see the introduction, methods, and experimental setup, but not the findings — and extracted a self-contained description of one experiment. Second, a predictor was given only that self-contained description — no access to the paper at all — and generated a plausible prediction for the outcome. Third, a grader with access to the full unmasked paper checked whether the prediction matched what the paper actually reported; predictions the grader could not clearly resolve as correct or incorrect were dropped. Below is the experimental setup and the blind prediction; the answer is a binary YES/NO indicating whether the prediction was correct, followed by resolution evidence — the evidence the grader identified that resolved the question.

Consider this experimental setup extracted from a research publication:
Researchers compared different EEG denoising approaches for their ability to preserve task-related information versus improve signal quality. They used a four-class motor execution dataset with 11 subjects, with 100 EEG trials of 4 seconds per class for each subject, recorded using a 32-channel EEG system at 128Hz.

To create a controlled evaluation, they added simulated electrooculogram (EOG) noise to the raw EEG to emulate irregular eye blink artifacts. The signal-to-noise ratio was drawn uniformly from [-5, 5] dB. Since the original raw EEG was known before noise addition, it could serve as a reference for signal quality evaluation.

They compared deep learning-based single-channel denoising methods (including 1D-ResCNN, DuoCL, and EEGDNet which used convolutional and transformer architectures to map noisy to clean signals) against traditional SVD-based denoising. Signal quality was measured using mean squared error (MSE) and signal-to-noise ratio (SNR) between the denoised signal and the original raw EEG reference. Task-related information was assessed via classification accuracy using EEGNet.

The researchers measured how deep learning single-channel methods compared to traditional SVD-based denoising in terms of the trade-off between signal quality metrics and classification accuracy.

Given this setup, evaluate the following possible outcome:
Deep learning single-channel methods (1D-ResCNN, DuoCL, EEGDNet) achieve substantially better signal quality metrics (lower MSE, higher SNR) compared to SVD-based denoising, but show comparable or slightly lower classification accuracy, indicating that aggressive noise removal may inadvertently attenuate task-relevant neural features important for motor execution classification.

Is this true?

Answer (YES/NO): NO